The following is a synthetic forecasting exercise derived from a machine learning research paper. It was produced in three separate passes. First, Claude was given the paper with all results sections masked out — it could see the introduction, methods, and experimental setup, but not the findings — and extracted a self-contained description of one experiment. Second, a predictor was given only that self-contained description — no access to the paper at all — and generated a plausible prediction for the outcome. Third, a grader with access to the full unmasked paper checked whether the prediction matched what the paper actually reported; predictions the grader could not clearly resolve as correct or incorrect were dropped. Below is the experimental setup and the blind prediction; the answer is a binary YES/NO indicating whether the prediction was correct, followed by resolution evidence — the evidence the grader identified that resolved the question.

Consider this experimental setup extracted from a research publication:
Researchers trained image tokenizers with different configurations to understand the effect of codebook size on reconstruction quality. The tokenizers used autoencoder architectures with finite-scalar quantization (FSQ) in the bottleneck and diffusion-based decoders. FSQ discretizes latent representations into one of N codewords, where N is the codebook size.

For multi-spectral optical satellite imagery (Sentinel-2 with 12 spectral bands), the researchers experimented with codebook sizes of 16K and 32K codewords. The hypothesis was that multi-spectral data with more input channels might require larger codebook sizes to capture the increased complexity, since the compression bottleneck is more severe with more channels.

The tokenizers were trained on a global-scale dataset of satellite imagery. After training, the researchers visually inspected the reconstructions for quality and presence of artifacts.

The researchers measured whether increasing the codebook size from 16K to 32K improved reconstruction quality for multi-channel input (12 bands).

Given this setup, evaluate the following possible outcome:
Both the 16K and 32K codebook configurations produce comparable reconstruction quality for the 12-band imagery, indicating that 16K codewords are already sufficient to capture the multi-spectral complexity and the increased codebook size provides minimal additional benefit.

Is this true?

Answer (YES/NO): NO